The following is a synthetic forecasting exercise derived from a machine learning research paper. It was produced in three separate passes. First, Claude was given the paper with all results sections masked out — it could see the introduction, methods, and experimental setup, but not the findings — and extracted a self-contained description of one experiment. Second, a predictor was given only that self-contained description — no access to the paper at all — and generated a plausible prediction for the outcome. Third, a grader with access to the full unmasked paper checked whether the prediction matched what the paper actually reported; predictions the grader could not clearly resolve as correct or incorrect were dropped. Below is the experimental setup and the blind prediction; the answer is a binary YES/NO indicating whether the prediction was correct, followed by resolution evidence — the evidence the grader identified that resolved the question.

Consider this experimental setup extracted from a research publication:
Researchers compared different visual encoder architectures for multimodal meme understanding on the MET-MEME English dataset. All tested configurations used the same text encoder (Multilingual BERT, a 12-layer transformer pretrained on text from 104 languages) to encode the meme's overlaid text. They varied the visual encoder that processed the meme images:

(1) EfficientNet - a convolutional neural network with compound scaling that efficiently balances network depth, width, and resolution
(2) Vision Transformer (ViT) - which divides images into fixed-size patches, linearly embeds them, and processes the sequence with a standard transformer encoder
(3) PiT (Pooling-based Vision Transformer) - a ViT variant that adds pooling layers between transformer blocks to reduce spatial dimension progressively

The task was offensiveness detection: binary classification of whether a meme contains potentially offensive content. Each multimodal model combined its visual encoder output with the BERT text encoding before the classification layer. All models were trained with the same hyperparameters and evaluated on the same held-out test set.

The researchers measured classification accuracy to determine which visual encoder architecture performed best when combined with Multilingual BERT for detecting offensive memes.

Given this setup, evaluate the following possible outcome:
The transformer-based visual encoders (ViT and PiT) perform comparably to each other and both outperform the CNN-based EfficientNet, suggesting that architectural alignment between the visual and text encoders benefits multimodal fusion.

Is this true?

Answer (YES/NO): NO